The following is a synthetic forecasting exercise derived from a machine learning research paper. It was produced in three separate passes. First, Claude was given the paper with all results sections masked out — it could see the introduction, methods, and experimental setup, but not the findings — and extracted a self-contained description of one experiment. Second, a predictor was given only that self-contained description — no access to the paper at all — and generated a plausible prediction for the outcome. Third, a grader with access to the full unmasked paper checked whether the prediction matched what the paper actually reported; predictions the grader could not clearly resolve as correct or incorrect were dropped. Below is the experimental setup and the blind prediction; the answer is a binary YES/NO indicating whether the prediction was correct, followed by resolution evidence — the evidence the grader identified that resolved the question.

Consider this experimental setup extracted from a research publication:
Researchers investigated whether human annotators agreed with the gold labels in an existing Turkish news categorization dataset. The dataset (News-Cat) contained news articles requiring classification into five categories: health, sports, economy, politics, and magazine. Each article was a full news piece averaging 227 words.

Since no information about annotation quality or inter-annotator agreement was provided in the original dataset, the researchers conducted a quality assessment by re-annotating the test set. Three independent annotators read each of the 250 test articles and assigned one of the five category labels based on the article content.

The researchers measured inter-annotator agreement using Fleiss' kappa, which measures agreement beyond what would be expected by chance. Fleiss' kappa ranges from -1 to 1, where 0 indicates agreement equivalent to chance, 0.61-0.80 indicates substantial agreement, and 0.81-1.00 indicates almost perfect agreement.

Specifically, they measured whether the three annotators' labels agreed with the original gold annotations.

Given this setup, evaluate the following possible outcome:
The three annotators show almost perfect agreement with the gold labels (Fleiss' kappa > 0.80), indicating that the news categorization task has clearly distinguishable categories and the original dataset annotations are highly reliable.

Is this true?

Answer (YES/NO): YES